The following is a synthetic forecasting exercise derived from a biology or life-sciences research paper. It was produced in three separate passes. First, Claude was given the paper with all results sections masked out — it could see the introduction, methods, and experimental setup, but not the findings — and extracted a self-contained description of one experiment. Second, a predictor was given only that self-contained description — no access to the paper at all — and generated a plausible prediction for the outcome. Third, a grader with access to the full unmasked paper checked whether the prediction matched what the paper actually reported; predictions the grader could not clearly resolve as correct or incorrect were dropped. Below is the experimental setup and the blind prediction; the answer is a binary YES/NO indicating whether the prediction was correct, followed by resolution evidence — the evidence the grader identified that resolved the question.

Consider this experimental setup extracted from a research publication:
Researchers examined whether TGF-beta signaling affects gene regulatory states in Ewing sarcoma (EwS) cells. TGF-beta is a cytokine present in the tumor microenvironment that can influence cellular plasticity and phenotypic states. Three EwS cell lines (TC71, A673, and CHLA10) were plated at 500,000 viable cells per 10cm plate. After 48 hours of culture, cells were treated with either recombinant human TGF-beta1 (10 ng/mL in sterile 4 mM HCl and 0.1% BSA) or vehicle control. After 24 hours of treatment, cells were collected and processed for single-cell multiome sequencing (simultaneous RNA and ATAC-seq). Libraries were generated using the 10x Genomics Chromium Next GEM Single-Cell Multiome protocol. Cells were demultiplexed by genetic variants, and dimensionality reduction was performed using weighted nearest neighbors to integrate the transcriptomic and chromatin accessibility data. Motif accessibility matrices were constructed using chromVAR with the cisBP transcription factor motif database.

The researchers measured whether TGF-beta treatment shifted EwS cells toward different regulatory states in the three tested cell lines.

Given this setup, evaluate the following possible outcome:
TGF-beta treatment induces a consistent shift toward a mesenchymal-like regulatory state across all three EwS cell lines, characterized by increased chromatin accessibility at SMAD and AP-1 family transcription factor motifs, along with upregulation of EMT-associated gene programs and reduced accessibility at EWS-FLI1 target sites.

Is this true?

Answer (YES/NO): NO